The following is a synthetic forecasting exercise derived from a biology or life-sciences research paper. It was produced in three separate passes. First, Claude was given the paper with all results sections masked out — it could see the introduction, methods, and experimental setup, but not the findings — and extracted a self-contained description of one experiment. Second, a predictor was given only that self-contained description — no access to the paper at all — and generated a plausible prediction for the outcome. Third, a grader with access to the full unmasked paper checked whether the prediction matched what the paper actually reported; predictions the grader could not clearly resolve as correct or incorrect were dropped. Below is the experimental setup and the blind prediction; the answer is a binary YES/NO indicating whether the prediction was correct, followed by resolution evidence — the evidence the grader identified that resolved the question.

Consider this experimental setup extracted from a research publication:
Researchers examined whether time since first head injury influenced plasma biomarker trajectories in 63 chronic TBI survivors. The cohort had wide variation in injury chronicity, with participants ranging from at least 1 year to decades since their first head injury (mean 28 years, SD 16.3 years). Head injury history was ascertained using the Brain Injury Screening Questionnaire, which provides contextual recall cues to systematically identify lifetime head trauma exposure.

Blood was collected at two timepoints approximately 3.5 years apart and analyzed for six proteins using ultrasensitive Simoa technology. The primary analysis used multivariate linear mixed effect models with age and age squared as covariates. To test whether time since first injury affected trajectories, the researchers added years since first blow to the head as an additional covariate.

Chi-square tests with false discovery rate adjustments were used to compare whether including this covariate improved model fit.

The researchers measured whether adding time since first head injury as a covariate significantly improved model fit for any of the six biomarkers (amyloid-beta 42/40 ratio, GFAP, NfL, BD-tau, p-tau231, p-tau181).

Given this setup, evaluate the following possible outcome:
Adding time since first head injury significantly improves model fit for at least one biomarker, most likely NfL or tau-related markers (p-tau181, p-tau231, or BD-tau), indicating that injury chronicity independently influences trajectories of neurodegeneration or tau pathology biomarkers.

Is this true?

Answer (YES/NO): NO